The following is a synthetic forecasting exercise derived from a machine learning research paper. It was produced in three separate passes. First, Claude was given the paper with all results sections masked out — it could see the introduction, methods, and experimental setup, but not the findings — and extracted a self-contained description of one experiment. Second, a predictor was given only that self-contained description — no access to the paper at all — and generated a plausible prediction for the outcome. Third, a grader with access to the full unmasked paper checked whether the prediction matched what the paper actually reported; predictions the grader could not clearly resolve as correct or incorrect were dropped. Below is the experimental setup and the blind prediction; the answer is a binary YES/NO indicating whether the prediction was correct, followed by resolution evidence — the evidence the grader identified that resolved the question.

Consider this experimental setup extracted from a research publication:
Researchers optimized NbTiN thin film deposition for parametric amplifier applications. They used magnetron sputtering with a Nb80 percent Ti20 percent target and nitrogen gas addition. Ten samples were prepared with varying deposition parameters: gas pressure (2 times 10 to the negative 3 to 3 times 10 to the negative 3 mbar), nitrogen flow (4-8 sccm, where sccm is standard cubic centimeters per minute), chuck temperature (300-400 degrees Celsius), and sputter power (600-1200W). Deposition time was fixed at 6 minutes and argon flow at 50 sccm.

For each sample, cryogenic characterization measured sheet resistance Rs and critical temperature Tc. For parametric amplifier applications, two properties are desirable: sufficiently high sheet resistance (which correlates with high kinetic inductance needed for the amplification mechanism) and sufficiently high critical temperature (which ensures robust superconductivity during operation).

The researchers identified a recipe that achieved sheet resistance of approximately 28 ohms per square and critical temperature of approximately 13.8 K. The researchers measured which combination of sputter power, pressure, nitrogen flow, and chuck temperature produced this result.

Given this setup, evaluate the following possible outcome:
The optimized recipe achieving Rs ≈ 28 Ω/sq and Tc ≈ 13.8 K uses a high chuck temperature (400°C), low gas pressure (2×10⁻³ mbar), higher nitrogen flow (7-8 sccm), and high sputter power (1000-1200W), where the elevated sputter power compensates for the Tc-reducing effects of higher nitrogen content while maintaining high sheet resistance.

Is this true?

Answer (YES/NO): NO